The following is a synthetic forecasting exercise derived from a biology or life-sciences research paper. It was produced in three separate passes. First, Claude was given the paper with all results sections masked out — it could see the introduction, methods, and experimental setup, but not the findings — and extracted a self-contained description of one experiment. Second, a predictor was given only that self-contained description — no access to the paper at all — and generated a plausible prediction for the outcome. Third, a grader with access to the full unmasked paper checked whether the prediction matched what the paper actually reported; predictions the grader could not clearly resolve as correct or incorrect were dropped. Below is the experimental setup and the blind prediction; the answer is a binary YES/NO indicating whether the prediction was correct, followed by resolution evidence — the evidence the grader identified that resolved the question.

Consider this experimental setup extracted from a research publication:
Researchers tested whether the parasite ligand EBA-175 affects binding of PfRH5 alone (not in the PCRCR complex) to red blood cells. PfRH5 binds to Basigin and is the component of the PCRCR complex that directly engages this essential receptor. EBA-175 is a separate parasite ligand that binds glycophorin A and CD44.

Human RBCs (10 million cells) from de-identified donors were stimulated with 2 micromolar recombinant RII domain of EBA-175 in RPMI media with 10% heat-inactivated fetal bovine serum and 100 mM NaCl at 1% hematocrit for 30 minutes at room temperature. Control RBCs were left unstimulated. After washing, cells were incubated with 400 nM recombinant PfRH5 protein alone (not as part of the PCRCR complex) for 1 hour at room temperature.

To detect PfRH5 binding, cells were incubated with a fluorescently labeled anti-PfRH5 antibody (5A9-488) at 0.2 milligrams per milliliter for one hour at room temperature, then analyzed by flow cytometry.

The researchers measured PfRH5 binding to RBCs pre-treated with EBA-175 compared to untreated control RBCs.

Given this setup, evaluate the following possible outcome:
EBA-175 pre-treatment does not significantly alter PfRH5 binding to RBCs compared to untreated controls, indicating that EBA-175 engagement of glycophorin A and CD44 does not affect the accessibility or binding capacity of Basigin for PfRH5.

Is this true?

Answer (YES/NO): NO